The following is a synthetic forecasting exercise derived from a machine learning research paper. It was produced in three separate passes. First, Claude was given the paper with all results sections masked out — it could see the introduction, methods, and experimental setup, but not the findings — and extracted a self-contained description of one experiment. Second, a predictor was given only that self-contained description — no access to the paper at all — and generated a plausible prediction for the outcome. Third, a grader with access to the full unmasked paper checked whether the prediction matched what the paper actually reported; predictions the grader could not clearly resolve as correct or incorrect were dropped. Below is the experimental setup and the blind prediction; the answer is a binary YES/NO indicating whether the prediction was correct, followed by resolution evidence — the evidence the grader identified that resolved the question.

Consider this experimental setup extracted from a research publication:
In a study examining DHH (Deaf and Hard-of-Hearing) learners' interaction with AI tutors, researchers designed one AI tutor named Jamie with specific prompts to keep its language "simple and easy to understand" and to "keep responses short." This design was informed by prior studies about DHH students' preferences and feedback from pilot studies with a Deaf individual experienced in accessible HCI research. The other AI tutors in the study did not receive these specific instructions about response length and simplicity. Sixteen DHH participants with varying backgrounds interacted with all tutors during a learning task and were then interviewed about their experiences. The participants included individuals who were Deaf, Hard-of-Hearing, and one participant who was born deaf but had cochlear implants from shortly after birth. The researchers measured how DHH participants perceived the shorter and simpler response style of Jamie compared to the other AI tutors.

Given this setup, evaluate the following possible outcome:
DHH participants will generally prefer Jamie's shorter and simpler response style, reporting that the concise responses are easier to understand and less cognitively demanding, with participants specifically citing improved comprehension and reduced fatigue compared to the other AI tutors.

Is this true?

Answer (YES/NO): NO